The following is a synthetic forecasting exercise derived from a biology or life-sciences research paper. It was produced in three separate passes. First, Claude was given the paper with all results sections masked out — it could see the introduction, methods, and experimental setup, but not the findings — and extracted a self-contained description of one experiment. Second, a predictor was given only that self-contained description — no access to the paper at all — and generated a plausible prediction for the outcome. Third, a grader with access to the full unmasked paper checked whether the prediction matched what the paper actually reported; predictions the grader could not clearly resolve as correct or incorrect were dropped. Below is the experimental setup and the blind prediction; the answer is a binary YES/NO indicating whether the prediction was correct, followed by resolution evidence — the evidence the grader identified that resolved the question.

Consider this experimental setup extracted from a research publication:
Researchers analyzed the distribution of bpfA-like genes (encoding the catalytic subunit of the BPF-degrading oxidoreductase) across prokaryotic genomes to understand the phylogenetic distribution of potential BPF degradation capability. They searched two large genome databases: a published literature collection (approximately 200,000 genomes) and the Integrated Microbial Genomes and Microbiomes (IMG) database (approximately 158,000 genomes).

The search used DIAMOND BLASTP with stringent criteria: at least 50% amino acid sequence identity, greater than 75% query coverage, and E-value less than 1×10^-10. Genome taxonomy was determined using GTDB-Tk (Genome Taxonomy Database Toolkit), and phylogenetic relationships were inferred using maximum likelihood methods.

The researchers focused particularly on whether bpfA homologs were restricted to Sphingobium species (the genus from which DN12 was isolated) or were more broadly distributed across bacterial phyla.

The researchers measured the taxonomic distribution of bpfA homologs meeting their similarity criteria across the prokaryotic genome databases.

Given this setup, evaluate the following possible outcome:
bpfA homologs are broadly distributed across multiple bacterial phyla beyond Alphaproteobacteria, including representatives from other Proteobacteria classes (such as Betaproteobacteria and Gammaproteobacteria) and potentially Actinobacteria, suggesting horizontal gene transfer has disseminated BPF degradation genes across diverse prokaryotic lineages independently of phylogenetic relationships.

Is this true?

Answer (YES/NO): NO